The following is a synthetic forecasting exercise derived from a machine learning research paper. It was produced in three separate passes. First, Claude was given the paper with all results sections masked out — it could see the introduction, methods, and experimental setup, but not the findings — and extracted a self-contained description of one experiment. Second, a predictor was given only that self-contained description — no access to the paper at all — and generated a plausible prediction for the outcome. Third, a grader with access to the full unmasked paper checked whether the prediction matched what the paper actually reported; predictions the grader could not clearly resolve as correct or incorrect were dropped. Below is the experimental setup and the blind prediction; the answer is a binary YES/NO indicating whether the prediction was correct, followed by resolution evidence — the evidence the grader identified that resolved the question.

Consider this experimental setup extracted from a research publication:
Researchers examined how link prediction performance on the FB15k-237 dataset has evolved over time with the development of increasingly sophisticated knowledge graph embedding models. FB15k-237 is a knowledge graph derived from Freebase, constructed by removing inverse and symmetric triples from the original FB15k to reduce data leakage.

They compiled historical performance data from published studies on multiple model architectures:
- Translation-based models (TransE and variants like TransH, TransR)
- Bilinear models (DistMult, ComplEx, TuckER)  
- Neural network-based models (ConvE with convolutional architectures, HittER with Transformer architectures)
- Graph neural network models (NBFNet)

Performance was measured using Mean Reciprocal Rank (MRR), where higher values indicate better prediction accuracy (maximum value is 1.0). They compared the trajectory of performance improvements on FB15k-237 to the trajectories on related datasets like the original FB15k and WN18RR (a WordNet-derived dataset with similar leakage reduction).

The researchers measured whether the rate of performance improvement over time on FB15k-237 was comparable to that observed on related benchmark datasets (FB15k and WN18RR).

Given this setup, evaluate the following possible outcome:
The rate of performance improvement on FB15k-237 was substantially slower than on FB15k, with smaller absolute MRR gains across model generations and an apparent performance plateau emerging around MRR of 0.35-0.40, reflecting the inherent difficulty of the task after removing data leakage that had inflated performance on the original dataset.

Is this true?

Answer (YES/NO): NO